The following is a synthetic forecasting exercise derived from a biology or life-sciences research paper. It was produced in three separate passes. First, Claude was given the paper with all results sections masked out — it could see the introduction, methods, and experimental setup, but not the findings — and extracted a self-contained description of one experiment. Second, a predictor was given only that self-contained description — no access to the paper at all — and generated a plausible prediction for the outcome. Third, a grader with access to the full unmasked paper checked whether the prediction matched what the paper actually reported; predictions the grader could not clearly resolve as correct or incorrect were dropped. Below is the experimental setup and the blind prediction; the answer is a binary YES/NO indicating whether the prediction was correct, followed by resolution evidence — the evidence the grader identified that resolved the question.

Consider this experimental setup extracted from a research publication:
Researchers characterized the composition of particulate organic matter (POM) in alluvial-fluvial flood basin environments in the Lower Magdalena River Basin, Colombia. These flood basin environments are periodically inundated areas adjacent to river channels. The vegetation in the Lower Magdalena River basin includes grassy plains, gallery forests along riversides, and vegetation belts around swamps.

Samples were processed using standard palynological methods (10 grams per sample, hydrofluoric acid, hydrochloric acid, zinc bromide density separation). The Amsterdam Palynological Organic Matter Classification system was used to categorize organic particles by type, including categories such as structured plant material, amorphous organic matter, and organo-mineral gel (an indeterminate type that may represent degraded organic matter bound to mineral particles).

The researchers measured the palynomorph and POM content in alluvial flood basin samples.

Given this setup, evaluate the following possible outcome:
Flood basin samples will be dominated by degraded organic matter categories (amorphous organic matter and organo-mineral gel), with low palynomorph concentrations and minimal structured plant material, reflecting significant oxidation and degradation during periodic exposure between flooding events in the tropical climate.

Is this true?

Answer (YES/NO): YES